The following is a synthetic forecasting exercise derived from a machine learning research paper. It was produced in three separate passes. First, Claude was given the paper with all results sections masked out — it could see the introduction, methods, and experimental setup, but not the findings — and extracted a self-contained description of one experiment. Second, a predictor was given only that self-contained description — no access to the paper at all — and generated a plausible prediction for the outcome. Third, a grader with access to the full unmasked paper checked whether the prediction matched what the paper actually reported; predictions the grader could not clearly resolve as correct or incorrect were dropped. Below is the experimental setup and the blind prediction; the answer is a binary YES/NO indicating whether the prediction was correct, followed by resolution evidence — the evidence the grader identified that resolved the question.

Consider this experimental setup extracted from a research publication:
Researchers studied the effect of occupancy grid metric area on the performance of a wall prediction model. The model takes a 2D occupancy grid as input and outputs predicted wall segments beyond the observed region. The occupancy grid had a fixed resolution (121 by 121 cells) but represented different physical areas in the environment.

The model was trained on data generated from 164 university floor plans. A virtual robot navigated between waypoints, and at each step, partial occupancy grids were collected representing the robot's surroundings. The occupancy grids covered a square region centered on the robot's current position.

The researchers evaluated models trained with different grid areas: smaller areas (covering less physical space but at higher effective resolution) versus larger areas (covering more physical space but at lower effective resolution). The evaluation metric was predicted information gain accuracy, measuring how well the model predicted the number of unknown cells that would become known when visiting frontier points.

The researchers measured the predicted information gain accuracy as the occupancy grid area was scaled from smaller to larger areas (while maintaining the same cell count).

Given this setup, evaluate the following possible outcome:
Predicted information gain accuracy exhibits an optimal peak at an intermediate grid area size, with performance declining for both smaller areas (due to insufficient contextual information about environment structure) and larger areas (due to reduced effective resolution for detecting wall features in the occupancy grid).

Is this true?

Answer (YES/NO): NO